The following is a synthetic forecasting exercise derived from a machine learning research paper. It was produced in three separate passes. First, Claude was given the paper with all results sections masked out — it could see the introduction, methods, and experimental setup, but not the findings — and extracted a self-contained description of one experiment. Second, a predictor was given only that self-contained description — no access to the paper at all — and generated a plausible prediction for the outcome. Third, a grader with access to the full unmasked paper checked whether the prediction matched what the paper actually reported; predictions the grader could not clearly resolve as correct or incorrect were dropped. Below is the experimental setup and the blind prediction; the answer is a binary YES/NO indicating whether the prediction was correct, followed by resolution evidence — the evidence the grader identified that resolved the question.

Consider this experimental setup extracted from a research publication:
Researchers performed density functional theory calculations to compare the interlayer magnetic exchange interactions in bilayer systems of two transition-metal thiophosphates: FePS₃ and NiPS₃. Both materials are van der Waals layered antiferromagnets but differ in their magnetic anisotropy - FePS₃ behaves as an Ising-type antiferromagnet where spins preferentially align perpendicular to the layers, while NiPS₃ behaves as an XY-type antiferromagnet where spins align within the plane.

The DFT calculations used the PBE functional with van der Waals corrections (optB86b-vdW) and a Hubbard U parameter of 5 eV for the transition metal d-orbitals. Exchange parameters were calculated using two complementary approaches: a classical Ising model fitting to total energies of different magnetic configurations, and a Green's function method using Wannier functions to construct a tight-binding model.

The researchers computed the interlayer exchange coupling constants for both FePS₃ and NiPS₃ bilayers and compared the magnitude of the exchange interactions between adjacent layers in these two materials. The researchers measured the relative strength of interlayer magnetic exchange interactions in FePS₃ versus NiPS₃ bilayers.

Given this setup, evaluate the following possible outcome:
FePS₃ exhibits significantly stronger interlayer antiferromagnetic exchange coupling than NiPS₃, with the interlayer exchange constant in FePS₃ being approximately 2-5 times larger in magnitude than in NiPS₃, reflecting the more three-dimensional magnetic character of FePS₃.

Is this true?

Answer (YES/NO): NO